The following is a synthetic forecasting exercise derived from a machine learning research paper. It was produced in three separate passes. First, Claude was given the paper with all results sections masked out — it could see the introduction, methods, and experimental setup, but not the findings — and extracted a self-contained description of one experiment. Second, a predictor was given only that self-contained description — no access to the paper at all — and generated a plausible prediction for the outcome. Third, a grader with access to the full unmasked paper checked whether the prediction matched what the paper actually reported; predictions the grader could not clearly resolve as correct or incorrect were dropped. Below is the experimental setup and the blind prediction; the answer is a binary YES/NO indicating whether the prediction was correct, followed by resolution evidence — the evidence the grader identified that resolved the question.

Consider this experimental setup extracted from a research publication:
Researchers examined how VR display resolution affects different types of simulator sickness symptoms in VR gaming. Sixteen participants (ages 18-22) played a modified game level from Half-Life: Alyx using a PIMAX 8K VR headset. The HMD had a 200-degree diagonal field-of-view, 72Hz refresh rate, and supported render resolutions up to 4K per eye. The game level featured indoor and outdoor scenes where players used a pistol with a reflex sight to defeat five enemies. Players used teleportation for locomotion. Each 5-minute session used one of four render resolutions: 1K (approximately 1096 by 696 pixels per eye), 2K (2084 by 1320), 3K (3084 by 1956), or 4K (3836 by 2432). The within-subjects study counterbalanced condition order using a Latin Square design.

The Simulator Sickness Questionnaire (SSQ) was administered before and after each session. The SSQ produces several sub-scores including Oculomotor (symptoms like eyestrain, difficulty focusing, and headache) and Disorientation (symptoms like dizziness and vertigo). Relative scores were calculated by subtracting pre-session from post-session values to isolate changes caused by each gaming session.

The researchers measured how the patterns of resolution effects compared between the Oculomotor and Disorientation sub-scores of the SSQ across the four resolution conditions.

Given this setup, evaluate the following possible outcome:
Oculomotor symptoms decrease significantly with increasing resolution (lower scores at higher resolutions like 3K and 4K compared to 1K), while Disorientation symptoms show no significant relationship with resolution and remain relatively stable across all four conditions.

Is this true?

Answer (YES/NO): NO